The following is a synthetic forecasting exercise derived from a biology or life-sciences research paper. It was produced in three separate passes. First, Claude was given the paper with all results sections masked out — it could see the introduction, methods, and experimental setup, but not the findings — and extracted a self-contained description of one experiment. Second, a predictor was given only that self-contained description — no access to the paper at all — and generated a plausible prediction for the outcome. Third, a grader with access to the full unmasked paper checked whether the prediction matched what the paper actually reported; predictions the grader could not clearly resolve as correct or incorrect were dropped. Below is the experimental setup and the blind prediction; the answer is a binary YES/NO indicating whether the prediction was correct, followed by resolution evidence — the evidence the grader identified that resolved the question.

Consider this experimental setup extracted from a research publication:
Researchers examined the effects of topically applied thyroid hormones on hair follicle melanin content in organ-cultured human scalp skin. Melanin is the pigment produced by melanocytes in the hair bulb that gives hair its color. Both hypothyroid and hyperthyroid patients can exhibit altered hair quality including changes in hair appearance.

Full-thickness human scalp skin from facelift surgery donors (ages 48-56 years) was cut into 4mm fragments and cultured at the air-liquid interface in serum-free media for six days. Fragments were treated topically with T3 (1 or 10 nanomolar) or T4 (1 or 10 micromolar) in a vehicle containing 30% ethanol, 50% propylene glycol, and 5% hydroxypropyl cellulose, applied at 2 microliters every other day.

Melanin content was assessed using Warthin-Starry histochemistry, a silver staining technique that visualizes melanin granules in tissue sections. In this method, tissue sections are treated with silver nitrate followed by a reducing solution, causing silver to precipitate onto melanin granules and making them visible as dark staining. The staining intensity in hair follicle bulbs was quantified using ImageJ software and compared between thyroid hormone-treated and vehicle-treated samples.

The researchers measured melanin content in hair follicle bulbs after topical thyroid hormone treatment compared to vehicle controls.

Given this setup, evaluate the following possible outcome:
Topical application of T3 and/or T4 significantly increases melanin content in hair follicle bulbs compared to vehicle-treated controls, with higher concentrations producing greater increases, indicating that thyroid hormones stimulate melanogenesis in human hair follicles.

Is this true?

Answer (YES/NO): NO